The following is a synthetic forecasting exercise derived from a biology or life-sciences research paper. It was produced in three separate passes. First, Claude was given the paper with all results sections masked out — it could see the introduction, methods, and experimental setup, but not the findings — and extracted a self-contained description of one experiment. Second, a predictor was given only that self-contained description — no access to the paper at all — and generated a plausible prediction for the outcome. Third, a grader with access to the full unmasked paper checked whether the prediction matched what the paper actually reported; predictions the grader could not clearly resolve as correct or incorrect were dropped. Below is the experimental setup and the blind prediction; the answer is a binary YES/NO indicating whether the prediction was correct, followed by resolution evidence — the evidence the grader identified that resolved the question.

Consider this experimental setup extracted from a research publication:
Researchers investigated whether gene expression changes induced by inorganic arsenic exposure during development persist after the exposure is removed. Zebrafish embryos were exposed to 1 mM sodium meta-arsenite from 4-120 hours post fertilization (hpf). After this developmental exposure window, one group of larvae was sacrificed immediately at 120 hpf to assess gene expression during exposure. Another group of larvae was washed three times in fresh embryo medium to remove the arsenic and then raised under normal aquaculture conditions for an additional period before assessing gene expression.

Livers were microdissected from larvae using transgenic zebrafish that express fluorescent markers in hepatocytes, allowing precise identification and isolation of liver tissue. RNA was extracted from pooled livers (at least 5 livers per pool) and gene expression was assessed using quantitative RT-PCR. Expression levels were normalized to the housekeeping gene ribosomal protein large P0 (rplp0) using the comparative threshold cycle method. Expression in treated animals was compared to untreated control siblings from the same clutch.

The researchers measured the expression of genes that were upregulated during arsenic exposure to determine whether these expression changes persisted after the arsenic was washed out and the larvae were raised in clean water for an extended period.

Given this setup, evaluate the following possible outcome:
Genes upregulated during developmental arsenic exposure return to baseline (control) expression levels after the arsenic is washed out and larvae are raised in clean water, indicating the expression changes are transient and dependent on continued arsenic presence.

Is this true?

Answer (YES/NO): NO